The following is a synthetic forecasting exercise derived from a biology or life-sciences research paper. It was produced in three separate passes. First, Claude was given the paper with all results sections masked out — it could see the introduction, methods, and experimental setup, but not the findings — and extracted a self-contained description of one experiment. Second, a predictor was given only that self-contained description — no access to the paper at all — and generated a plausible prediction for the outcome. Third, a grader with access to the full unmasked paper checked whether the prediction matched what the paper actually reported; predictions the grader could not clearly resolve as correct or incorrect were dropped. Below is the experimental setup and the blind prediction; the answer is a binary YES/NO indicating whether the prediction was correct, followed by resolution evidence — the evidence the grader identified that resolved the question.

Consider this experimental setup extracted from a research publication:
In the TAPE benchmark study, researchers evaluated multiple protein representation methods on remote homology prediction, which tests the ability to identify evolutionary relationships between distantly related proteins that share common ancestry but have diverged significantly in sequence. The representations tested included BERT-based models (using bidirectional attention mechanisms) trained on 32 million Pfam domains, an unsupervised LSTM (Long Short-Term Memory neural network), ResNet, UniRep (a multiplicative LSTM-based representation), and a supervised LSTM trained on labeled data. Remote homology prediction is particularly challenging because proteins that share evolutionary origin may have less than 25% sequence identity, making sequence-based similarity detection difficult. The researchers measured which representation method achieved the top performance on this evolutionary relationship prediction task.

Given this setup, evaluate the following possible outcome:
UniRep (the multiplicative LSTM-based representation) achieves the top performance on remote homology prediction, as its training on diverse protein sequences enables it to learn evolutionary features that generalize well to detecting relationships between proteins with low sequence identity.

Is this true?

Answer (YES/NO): NO